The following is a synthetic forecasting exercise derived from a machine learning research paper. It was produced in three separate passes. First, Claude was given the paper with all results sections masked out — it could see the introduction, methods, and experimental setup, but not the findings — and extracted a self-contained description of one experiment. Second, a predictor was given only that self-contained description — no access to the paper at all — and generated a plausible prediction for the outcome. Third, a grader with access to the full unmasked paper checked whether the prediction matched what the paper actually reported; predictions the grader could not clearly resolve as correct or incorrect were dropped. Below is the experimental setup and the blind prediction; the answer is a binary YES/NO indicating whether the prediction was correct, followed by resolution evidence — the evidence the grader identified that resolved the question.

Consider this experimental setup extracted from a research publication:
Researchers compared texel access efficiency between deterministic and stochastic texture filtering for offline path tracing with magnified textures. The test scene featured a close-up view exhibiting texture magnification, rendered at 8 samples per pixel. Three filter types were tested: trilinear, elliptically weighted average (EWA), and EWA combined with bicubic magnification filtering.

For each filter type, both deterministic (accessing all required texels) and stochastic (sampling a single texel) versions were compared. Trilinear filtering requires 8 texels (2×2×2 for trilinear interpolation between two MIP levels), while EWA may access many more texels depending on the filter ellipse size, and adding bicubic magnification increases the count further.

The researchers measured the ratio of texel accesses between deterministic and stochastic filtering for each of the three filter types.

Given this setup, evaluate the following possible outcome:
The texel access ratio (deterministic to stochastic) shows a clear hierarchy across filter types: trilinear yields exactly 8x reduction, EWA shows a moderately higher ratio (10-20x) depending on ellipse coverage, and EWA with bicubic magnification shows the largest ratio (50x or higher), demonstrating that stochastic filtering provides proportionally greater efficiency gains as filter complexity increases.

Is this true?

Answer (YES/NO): NO